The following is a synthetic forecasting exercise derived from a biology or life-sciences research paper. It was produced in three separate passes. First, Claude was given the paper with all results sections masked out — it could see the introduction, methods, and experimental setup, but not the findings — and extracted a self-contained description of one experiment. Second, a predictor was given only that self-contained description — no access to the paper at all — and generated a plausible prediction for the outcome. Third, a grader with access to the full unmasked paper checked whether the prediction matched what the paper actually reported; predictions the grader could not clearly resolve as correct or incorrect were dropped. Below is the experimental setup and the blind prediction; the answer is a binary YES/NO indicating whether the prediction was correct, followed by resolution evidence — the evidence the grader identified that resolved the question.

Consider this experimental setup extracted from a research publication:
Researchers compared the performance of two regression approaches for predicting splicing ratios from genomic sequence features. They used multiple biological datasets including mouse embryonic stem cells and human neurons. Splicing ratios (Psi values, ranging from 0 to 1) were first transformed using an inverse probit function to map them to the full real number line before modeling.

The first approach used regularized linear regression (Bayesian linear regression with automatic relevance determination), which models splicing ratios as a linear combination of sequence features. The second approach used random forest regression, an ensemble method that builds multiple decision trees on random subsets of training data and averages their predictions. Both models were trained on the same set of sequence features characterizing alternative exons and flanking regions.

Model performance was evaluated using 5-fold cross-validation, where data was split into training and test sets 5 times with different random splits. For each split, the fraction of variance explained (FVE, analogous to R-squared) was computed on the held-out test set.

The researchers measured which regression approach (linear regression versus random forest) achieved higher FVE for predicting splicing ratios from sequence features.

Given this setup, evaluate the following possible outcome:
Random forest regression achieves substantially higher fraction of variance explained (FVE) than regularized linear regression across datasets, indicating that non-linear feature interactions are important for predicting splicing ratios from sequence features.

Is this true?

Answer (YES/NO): NO